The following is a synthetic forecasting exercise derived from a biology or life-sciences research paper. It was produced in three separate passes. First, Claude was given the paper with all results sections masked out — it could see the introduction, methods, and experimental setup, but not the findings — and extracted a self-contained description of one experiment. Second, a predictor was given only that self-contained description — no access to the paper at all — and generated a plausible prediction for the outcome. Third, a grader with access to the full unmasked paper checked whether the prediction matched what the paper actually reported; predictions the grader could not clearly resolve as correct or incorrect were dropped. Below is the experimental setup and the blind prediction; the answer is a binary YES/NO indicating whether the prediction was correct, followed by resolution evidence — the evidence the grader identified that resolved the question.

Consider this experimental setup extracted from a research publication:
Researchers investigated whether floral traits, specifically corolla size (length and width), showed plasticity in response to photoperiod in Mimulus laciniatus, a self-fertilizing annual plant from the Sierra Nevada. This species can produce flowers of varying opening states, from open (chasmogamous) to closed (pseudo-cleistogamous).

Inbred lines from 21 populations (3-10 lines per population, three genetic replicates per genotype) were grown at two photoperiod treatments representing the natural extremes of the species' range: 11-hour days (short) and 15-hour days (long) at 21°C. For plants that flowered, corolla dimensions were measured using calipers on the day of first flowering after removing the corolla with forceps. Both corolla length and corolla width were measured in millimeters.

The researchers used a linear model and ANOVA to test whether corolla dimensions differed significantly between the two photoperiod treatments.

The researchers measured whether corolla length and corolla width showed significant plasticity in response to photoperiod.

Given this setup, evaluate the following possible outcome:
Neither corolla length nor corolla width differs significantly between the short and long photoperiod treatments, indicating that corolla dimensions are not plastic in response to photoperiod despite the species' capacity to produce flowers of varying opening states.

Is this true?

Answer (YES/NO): NO